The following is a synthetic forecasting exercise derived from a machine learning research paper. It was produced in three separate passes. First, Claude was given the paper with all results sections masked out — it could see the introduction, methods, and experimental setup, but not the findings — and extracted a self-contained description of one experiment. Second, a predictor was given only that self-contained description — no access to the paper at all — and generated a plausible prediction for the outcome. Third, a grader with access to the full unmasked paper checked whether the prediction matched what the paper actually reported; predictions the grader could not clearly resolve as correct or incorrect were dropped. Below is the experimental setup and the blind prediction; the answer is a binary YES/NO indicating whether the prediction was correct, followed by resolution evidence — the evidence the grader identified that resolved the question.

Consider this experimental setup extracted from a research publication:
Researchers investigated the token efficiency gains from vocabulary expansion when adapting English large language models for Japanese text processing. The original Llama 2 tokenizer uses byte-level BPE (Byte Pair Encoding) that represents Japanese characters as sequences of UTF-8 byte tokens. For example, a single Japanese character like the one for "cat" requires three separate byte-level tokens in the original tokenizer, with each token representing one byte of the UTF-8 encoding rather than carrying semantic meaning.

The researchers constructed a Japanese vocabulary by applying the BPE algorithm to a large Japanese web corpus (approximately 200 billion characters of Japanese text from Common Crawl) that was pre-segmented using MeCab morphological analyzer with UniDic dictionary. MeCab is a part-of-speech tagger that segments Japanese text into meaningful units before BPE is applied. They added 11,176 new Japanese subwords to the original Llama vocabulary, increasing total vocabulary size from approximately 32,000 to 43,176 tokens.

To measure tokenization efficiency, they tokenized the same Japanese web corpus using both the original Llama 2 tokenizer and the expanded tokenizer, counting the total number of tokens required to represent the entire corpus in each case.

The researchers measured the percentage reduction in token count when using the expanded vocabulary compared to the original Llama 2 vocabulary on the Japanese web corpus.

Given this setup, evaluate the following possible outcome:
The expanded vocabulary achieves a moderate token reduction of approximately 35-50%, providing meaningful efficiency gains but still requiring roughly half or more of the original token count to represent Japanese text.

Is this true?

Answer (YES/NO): NO